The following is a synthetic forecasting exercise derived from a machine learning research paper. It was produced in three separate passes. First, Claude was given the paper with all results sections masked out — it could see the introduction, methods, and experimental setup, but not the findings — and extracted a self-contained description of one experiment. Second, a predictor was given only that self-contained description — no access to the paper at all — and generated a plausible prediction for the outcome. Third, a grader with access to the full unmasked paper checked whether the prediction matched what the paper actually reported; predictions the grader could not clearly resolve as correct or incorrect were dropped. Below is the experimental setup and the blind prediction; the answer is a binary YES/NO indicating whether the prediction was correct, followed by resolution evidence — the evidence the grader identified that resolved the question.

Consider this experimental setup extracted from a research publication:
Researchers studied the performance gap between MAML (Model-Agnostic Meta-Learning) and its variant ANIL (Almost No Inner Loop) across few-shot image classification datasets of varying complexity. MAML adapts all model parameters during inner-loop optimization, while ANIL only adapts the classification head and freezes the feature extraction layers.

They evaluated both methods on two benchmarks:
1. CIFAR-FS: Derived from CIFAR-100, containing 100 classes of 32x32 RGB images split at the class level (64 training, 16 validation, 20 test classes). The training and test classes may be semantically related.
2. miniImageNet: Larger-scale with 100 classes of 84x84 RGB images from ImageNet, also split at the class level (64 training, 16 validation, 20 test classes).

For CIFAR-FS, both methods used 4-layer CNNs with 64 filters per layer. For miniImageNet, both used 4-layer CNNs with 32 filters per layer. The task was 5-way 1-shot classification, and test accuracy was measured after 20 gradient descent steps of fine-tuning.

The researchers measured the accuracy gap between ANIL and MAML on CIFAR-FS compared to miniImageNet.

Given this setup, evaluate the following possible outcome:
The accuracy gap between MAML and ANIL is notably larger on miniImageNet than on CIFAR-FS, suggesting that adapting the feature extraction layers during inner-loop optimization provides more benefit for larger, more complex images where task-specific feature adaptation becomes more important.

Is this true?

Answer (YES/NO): NO